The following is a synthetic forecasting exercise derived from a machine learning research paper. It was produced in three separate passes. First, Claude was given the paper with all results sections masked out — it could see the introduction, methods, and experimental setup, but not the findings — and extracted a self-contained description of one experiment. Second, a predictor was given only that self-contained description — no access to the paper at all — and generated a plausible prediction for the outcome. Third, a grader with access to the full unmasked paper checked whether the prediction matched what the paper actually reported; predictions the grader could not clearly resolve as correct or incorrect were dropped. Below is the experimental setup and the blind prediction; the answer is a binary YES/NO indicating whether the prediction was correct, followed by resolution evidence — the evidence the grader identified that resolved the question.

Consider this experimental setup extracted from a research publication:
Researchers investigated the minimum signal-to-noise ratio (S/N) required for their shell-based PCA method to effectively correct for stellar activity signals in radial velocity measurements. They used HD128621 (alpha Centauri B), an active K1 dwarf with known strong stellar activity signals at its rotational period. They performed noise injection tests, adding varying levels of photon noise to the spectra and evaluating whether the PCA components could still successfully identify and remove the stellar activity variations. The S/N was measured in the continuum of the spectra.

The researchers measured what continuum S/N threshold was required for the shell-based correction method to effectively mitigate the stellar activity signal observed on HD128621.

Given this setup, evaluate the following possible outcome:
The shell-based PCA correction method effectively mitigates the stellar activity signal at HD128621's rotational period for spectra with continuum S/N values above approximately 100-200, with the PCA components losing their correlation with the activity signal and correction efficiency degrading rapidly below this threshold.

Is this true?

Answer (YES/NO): NO